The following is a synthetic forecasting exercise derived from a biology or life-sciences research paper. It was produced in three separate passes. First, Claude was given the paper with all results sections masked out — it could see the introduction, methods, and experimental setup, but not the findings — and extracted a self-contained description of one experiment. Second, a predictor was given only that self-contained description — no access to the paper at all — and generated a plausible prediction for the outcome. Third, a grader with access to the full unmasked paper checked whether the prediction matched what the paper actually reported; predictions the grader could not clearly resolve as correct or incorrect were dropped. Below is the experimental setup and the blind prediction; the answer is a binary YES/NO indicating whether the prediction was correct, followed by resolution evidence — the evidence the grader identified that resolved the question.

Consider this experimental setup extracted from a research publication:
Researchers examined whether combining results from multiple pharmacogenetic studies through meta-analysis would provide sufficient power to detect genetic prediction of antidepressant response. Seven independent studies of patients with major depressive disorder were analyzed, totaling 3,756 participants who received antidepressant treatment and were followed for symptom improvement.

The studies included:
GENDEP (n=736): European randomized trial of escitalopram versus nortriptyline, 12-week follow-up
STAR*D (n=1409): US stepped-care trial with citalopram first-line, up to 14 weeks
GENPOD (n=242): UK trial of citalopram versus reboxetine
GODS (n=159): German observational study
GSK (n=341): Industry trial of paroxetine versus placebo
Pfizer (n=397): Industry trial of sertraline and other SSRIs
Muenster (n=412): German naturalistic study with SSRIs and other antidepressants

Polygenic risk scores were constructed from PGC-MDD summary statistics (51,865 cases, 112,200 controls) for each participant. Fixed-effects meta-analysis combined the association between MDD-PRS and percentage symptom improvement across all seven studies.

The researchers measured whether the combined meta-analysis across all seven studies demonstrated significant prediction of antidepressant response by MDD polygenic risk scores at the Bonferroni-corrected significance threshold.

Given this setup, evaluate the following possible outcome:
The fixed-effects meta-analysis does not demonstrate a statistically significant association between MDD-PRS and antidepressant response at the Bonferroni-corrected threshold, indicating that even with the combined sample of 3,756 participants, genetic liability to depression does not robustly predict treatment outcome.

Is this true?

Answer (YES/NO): YES